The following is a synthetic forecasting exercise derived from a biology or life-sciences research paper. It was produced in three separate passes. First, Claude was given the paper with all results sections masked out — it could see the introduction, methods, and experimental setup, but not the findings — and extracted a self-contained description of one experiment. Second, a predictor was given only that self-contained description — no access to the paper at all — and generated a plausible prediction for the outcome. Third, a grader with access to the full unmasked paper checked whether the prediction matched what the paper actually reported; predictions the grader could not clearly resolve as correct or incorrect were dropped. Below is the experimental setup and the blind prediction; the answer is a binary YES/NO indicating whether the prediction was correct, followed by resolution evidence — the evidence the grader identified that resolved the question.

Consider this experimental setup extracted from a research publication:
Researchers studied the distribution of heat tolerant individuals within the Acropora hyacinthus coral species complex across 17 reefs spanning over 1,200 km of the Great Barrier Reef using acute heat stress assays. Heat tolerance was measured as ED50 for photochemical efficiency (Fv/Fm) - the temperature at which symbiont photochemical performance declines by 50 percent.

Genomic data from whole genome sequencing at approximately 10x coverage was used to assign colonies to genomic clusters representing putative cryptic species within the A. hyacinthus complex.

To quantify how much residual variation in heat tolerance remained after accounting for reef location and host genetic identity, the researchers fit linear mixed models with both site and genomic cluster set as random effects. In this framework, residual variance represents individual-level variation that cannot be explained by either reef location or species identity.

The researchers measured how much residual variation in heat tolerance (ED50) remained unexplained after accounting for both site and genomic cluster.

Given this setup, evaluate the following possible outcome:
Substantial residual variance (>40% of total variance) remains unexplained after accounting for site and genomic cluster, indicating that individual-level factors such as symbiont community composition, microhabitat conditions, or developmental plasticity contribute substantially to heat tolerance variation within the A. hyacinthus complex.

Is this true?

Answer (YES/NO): NO